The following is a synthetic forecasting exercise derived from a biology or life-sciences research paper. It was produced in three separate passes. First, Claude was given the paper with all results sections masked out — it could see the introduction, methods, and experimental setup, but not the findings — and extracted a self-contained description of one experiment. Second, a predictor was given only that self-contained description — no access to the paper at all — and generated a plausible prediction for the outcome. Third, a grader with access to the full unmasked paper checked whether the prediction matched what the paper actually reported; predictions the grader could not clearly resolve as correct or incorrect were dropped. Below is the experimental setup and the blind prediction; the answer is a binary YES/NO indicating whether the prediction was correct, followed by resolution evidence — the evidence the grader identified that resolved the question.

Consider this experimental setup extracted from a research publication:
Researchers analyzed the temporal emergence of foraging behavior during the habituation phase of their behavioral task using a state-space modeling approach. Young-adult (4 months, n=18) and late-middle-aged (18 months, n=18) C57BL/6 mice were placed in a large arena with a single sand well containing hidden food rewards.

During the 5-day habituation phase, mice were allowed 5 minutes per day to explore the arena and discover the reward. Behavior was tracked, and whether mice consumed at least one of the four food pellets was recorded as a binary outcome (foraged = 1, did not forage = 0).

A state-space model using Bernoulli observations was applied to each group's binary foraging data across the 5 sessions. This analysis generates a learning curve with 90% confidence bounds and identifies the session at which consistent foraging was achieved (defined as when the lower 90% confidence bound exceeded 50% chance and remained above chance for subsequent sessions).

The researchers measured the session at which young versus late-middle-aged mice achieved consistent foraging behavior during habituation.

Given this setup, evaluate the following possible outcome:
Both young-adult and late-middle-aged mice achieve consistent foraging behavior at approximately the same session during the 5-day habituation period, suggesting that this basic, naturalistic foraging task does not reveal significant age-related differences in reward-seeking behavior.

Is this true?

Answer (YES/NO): YES